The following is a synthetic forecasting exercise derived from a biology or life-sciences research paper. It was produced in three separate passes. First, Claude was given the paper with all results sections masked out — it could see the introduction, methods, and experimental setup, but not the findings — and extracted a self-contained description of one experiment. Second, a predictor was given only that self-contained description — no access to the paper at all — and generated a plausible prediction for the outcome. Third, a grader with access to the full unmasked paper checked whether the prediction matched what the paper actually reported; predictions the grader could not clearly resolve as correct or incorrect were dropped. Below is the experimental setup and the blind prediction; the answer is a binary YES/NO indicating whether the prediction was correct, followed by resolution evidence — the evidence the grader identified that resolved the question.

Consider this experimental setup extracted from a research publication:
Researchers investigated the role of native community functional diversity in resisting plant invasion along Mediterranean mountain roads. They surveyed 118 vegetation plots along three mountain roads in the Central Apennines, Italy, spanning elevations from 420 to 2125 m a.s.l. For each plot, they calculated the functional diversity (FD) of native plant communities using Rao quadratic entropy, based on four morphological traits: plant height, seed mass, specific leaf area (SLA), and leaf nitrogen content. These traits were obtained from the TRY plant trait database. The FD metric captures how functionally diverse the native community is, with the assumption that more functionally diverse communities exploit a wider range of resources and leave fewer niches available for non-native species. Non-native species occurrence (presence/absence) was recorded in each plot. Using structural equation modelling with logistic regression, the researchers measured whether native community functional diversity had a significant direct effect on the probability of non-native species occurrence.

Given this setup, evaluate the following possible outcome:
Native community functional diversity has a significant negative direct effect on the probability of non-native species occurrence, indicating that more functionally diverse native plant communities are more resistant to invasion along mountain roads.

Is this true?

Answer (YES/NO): NO